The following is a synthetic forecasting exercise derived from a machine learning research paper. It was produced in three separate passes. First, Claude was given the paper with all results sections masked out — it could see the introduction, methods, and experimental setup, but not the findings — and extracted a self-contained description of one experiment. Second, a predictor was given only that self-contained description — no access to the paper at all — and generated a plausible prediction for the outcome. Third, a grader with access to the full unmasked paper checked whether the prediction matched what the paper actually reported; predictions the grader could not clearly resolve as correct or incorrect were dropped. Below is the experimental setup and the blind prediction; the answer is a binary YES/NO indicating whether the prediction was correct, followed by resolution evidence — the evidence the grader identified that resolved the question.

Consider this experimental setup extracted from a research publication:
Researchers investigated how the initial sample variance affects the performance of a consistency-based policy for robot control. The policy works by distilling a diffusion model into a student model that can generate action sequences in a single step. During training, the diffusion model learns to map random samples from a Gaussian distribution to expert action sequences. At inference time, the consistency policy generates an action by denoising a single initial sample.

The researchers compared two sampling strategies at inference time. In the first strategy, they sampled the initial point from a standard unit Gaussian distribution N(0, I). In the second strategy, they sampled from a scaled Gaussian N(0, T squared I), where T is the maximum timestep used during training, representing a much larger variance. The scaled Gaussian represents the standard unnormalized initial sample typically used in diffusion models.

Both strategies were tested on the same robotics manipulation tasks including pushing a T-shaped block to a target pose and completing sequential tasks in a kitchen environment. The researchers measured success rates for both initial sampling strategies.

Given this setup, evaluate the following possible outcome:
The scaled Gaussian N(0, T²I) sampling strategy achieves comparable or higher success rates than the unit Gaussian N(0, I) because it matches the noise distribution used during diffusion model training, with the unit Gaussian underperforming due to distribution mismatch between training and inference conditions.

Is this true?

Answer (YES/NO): NO